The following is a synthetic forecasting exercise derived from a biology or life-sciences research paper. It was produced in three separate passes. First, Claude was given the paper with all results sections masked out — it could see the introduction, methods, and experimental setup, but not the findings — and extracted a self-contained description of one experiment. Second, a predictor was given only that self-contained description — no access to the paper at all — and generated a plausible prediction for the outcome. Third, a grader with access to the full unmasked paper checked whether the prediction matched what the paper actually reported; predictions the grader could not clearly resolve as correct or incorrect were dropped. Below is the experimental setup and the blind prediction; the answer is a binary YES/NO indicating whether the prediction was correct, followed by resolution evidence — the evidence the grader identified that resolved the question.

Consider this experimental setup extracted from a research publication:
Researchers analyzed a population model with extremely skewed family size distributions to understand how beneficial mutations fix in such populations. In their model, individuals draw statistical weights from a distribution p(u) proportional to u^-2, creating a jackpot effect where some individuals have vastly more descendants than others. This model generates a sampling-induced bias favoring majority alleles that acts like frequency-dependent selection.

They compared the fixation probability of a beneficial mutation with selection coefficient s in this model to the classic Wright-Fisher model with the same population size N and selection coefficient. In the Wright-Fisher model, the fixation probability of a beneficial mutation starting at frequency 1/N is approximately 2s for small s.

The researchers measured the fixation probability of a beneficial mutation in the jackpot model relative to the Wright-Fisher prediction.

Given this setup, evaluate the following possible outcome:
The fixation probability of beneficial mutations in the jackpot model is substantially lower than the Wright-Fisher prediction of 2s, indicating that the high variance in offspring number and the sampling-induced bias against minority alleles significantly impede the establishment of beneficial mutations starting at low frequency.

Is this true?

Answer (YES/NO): YES